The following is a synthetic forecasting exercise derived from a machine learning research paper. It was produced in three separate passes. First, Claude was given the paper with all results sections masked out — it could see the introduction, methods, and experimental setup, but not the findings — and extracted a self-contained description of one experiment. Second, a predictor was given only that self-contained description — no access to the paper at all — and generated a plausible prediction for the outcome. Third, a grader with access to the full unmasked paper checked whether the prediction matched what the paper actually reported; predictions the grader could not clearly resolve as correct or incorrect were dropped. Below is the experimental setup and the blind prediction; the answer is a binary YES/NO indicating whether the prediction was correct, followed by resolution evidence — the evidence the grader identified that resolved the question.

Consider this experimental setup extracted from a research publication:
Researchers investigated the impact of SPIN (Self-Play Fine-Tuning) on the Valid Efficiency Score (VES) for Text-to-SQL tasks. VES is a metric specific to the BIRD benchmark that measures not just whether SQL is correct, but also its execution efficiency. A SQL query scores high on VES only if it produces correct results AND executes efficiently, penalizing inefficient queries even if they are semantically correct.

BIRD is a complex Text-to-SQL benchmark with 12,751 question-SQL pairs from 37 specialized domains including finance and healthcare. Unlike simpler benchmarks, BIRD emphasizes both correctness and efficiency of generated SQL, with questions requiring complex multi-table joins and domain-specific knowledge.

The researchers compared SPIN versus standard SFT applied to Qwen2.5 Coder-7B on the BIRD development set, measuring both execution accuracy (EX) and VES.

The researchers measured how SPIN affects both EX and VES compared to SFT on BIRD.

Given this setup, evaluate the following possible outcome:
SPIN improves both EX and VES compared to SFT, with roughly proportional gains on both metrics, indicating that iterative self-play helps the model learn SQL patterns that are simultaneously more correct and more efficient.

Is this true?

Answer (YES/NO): NO